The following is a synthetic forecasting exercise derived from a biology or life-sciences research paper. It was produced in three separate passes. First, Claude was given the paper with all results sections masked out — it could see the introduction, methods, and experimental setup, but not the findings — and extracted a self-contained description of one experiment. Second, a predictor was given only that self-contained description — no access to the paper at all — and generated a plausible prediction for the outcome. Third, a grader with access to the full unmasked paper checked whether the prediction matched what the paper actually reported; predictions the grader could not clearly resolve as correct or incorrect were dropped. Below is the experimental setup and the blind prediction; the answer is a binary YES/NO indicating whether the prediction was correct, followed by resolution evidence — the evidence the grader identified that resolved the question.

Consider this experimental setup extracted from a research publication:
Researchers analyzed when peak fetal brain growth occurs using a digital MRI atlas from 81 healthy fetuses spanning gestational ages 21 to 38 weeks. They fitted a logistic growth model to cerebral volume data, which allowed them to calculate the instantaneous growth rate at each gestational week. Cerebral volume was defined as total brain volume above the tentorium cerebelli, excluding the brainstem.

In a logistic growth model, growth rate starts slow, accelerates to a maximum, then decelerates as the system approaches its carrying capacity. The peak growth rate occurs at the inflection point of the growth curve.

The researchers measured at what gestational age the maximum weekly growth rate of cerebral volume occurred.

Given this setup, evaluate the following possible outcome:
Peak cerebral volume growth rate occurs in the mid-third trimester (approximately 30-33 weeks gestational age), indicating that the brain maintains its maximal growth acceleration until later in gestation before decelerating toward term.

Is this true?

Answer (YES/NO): NO